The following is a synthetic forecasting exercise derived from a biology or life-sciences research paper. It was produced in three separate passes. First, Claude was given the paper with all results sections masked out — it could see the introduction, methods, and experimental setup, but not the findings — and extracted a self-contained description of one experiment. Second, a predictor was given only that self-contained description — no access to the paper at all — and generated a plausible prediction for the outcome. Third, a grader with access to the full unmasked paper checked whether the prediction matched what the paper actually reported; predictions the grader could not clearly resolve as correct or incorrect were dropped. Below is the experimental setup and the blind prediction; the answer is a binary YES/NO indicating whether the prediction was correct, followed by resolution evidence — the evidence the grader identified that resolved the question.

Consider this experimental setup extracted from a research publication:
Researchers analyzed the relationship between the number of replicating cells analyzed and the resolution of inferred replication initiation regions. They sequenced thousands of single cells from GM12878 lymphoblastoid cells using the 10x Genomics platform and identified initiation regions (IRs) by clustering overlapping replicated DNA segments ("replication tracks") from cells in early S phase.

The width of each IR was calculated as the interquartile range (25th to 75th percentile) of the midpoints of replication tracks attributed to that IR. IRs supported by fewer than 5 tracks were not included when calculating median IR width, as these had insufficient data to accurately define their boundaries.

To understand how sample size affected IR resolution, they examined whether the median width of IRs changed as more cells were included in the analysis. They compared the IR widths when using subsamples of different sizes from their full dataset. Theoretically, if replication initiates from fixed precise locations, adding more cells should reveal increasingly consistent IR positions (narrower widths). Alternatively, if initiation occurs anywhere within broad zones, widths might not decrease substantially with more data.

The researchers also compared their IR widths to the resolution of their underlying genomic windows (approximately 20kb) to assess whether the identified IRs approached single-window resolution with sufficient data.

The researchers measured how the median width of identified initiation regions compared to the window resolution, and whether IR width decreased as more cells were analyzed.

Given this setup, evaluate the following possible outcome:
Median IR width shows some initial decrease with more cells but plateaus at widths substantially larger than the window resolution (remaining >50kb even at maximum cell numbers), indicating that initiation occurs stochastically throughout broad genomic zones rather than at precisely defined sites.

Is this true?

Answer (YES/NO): NO